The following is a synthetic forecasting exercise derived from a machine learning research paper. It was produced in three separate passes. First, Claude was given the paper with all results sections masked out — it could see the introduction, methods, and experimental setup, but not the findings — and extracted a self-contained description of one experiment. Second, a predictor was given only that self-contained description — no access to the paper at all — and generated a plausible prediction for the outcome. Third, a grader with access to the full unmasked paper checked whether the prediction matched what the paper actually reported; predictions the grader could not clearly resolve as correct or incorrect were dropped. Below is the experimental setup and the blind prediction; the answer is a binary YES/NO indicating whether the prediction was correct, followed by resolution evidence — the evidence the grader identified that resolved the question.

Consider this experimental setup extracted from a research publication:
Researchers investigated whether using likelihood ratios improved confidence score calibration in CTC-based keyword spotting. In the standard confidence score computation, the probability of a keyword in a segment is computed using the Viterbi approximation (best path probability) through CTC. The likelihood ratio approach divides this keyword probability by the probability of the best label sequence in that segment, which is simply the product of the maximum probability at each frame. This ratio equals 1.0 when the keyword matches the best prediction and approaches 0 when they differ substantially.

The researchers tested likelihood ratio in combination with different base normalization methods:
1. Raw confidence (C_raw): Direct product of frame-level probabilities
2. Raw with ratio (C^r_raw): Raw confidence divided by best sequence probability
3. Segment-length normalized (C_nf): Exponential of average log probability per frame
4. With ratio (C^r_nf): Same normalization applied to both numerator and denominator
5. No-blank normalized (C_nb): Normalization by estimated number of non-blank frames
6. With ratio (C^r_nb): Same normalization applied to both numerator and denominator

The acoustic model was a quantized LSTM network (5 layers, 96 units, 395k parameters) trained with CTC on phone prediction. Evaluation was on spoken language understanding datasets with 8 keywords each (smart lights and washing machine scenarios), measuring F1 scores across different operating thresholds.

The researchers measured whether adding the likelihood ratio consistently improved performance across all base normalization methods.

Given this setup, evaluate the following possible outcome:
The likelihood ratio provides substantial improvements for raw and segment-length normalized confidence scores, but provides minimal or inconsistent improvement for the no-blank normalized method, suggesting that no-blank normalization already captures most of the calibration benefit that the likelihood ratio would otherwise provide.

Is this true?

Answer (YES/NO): NO